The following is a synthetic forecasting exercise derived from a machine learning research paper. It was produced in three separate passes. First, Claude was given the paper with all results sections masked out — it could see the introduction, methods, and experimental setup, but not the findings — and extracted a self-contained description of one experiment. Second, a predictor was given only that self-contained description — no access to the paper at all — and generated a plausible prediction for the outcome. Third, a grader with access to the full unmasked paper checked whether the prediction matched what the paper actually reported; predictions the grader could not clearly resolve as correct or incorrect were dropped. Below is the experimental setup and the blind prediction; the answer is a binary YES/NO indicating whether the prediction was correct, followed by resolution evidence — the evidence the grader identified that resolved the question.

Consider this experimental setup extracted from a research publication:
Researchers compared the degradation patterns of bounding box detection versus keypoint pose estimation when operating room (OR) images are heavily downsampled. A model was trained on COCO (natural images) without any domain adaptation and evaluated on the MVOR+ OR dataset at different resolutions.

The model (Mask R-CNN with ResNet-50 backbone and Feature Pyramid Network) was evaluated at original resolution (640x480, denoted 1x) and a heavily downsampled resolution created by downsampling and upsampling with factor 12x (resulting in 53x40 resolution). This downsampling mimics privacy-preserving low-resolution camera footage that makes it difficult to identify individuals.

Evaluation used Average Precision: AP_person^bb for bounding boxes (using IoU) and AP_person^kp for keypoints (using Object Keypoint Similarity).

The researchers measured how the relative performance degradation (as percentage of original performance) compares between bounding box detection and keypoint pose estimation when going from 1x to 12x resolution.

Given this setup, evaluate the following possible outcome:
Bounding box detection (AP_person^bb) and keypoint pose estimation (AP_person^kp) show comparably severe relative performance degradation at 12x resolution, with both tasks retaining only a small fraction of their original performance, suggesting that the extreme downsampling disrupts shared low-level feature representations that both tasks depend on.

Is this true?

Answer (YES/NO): NO